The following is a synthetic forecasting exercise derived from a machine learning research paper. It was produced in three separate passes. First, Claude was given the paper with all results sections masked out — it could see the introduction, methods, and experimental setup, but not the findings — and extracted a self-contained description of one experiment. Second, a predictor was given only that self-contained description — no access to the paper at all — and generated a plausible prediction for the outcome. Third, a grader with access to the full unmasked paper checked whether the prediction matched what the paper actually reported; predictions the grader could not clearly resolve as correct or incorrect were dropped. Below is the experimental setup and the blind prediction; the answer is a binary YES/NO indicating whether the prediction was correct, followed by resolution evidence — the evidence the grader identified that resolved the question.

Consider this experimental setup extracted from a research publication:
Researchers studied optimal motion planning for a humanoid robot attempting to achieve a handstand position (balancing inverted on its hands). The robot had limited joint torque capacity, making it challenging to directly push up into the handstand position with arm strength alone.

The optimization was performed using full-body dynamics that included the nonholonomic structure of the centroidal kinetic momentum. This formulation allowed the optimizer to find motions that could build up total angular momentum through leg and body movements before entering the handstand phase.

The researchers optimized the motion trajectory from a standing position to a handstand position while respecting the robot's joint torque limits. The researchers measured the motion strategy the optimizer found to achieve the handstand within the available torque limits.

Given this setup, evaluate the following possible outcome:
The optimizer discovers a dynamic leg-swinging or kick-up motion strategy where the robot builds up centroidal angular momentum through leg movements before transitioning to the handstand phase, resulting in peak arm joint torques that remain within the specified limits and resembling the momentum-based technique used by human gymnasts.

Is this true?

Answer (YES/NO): YES